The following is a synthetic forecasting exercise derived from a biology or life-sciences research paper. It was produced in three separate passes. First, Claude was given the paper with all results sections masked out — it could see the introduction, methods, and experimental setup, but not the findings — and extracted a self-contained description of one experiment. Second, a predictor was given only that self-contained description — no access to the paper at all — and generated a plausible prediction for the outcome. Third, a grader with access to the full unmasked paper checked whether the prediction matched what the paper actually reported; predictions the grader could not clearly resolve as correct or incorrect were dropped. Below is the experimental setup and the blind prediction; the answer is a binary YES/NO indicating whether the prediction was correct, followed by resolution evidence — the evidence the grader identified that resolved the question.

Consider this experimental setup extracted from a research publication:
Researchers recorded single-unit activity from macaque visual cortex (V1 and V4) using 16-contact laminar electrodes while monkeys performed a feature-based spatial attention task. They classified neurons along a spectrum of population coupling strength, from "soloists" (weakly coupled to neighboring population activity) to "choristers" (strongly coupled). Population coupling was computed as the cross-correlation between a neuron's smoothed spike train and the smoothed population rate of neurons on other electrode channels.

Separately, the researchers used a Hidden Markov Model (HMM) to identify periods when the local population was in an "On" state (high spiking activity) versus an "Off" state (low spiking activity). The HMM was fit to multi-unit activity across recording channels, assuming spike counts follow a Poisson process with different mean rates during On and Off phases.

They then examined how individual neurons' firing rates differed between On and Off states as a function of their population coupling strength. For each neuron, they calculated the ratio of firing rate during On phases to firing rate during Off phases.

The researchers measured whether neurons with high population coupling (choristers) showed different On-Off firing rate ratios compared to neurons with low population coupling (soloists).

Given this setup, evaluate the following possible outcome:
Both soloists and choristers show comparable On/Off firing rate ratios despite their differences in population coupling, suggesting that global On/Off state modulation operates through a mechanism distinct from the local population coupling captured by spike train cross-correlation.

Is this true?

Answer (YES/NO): NO